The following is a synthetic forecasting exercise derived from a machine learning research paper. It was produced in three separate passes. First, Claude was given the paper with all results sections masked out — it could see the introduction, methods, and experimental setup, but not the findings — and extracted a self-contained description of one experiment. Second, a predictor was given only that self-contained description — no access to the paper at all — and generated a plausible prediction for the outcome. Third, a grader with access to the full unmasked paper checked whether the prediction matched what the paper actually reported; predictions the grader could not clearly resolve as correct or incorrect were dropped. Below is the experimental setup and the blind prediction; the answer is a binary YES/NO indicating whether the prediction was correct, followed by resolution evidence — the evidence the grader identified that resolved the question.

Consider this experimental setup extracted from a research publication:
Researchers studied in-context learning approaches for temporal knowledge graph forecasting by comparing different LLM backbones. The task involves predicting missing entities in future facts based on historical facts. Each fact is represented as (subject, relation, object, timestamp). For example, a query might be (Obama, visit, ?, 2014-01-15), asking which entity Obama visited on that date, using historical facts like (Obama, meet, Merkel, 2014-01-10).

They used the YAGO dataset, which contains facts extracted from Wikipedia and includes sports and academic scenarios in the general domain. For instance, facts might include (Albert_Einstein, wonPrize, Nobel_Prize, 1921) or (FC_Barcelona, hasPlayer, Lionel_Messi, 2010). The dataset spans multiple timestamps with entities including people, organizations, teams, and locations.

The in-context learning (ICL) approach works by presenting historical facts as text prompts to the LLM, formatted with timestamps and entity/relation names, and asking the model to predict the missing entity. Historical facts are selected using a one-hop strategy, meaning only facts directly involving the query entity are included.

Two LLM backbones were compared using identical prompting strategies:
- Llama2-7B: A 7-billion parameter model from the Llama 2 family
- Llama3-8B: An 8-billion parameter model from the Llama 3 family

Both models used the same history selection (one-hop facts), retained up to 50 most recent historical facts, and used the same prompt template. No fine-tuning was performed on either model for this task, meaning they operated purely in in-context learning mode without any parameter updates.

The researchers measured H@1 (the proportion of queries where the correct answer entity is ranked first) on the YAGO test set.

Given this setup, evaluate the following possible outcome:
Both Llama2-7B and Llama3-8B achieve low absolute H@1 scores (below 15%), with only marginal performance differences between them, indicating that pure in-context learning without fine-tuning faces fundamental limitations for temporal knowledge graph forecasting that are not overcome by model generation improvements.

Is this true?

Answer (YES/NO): NO